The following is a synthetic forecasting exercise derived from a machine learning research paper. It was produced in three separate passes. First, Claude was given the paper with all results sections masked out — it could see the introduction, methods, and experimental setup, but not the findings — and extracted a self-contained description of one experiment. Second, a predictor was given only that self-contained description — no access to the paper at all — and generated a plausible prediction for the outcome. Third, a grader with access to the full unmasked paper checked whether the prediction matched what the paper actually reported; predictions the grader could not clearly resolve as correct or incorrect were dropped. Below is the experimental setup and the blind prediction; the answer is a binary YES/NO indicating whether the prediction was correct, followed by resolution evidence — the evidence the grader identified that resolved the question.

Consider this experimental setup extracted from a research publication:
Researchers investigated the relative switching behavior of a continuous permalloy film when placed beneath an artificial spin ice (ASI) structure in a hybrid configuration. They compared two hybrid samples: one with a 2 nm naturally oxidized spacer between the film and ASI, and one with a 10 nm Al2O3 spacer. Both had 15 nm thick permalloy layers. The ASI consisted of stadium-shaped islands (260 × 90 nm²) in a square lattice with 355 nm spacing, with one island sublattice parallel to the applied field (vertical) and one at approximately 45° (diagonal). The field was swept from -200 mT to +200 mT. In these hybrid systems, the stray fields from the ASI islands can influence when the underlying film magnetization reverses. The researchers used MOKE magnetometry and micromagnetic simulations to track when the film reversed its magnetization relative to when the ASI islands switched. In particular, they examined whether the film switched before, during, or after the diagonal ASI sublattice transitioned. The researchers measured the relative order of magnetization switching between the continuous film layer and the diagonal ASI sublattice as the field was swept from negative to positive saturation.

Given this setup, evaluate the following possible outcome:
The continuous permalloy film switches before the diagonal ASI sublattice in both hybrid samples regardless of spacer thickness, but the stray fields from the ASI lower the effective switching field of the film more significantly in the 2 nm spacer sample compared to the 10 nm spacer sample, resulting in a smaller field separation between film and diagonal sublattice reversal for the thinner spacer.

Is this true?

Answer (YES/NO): NO